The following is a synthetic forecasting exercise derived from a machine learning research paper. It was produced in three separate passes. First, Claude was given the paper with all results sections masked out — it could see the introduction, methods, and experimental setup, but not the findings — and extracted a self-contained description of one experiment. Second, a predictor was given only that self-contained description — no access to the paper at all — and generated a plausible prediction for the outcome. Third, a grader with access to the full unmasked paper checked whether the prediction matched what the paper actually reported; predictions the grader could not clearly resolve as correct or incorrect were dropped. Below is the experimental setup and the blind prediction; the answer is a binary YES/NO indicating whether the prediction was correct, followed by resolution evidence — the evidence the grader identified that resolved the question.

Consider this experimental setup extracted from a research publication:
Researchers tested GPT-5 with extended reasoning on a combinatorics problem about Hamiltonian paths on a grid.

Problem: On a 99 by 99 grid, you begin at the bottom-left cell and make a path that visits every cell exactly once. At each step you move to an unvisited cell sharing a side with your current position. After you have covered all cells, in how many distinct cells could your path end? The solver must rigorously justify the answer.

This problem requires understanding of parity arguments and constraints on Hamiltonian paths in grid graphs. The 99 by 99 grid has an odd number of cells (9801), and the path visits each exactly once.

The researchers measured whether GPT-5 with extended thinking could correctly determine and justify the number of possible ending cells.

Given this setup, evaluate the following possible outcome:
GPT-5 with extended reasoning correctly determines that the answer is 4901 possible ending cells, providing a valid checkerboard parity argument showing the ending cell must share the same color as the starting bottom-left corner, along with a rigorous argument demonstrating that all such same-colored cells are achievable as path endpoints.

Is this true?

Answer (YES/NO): NO